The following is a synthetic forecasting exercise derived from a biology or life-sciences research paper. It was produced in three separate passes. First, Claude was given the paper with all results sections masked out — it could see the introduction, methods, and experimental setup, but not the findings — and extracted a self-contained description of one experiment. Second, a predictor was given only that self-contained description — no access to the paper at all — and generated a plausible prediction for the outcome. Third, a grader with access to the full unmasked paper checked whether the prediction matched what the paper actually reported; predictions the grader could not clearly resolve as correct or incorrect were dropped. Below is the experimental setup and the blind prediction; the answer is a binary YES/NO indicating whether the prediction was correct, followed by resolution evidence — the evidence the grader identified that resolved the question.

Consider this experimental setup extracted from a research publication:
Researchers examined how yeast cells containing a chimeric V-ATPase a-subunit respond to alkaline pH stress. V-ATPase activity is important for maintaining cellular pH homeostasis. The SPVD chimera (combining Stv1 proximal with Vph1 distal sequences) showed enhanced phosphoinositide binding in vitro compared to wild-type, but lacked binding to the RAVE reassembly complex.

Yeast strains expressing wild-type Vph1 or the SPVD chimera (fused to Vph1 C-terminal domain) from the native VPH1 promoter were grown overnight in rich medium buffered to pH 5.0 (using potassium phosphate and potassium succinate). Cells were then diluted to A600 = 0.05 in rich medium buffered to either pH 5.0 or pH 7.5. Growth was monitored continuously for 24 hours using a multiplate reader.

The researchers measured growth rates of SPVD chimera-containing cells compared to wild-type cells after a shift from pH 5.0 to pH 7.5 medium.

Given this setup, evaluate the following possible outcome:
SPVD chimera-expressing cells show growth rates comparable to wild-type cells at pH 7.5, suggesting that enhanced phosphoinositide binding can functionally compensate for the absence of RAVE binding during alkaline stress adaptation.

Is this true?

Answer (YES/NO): NO